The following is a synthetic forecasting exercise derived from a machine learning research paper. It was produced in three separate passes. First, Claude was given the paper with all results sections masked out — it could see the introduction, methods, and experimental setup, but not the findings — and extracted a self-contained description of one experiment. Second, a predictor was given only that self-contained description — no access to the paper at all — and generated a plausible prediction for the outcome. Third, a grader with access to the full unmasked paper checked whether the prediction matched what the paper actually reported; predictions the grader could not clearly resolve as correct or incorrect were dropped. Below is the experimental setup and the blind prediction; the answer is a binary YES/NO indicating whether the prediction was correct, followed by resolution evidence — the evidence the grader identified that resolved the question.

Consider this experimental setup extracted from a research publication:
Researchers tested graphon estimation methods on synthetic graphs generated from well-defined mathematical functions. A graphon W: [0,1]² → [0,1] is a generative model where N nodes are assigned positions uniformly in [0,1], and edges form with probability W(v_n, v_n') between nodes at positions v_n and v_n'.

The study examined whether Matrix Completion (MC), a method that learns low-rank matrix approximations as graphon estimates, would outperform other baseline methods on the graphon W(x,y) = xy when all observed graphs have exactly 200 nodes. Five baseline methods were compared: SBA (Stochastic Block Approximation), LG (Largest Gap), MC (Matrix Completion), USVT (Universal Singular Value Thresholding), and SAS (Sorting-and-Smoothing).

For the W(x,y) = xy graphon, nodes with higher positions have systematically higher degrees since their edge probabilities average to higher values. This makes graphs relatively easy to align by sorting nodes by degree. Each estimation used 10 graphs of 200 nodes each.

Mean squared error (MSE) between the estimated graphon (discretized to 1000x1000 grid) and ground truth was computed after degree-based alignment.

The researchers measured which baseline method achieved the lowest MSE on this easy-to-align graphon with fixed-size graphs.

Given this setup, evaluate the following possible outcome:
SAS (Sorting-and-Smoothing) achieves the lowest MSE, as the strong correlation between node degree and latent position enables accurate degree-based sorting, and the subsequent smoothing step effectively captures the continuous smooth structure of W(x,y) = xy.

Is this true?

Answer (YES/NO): NO